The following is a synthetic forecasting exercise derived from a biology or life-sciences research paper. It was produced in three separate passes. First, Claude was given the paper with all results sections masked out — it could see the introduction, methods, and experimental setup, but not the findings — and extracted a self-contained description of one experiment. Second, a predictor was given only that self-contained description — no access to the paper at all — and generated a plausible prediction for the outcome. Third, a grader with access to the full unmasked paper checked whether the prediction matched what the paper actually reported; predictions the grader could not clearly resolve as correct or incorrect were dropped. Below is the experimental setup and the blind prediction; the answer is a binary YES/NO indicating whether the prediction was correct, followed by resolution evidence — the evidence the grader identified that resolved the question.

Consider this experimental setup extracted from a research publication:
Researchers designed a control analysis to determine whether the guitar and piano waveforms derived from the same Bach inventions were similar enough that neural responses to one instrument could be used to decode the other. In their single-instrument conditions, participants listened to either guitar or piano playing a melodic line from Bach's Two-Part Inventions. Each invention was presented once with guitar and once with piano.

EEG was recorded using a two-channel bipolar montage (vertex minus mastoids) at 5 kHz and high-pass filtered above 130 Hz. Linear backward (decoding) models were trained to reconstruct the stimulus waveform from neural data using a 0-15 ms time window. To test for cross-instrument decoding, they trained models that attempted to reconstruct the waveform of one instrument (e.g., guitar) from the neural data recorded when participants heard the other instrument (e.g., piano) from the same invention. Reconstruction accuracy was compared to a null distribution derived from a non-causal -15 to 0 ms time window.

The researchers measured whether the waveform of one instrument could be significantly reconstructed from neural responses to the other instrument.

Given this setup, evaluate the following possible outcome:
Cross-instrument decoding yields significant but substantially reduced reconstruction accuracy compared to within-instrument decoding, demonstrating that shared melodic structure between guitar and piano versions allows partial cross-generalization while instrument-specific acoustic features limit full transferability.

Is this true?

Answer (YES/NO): NO